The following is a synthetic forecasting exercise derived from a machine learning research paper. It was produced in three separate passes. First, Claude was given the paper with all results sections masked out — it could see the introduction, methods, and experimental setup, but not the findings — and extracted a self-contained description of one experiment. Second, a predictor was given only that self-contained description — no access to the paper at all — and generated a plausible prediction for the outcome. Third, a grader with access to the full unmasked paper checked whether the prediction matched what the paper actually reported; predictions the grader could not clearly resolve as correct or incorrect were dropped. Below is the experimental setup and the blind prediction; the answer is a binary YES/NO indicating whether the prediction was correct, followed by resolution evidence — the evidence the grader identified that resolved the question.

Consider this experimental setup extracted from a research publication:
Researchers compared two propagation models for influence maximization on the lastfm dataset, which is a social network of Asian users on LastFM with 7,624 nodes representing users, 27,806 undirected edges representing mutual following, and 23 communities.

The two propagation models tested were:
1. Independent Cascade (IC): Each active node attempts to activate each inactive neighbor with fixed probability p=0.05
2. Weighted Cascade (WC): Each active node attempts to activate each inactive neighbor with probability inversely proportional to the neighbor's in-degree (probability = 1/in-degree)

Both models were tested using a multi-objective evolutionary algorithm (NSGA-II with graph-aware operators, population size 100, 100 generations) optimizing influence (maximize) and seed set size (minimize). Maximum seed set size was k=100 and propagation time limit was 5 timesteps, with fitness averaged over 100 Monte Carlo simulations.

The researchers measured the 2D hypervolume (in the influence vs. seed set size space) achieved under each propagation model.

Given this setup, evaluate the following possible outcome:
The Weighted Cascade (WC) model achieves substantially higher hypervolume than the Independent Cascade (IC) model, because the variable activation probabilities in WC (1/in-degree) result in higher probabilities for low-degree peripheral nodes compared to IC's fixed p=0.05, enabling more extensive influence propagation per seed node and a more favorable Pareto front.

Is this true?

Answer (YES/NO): YES